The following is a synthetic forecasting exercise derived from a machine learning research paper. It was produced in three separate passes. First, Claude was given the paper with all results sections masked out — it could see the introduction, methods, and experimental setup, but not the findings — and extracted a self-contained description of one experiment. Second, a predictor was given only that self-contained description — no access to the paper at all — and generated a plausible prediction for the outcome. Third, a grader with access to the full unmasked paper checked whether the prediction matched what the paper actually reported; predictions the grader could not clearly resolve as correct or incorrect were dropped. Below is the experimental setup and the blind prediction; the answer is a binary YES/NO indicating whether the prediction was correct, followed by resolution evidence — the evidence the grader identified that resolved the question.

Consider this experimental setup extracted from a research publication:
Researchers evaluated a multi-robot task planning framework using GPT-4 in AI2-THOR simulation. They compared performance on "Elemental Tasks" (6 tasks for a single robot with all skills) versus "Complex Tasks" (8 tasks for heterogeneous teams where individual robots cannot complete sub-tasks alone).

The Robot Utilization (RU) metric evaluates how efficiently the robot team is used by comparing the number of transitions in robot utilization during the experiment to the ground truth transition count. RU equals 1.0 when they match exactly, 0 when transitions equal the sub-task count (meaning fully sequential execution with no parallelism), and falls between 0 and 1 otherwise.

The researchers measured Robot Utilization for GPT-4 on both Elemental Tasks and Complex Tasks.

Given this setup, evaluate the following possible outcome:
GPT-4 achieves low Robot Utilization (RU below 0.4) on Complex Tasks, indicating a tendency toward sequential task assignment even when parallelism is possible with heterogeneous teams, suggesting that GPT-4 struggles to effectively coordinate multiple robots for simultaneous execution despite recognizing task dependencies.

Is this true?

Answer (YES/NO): NO